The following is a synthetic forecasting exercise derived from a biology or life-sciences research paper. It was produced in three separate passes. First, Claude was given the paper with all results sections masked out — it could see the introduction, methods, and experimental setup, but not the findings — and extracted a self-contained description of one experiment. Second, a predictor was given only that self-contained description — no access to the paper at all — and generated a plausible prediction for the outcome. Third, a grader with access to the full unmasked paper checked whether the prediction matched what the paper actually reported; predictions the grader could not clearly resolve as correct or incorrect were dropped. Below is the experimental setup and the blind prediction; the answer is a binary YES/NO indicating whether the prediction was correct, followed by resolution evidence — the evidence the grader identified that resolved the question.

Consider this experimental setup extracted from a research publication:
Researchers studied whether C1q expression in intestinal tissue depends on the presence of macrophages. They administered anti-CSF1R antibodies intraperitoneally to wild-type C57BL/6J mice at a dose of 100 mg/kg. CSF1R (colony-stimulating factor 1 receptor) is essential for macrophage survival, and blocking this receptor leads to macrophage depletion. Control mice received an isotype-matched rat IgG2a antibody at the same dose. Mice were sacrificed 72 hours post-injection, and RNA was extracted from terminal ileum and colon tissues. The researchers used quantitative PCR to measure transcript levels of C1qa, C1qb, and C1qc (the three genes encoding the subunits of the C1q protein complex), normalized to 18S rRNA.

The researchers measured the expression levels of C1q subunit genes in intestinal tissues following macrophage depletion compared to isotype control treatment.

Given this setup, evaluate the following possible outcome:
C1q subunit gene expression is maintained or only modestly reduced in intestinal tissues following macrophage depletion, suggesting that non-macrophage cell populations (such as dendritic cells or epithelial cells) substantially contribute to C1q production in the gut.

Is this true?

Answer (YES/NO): NO